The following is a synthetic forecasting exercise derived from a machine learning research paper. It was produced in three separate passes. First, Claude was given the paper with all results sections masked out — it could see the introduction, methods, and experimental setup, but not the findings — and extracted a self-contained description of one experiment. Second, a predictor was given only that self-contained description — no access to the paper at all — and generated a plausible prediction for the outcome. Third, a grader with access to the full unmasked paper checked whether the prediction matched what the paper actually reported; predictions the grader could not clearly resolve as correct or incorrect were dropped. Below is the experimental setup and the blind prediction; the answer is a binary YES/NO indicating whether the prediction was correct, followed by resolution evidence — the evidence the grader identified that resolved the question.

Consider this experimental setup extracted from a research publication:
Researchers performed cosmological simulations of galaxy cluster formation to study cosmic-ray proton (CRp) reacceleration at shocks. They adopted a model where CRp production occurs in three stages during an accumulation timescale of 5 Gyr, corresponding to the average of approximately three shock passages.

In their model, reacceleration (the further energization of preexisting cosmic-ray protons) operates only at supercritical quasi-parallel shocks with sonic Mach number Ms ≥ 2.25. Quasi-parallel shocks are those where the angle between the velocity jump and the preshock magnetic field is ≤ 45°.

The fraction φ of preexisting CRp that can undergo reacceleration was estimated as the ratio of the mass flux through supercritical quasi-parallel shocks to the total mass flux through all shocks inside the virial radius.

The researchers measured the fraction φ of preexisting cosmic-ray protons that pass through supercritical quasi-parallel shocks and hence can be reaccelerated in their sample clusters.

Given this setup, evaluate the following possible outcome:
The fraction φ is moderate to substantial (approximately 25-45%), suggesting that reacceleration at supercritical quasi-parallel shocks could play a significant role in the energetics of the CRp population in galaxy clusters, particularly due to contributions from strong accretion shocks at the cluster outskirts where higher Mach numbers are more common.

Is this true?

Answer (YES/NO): NO